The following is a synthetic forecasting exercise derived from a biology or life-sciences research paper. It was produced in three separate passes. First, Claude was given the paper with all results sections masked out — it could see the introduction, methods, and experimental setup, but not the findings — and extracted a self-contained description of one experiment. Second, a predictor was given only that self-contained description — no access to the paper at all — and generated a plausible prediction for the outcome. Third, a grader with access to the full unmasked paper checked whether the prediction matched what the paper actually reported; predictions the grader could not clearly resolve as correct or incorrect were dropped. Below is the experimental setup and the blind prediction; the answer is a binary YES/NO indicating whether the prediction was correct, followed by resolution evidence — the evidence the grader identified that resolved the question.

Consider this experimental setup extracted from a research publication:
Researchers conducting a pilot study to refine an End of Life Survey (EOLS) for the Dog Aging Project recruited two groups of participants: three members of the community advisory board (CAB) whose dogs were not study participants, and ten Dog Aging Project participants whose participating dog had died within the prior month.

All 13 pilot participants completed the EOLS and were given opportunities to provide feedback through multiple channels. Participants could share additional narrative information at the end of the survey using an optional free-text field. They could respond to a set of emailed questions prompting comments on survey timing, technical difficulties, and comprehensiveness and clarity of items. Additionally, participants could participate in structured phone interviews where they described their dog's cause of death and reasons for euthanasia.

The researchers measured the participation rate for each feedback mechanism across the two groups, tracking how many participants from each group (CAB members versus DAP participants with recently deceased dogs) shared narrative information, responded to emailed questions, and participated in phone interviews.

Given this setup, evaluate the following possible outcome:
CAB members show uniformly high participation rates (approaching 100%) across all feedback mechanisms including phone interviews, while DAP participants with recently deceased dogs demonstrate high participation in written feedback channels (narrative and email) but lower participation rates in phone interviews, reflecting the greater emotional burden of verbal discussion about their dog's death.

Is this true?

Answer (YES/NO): NO